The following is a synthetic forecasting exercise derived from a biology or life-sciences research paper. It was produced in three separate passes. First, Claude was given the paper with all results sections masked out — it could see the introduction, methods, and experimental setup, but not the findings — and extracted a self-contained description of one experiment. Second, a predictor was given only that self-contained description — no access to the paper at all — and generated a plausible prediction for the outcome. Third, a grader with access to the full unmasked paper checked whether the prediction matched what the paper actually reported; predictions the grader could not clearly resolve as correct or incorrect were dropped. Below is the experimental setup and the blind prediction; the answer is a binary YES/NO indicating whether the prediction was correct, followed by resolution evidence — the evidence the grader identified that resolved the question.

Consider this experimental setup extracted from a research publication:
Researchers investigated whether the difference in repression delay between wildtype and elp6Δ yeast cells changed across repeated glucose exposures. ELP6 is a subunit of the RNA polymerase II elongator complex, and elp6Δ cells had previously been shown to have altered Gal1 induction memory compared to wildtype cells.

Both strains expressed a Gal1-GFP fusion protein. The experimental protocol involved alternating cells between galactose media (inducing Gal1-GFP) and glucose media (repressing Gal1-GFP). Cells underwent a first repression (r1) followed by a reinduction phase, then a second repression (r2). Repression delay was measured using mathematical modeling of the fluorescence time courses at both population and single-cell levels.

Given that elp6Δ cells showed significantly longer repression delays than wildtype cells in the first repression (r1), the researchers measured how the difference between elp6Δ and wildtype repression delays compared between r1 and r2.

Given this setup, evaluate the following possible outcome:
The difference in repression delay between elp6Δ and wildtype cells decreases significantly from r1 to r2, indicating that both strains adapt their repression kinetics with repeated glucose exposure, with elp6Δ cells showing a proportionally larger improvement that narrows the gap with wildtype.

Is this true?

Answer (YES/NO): YES